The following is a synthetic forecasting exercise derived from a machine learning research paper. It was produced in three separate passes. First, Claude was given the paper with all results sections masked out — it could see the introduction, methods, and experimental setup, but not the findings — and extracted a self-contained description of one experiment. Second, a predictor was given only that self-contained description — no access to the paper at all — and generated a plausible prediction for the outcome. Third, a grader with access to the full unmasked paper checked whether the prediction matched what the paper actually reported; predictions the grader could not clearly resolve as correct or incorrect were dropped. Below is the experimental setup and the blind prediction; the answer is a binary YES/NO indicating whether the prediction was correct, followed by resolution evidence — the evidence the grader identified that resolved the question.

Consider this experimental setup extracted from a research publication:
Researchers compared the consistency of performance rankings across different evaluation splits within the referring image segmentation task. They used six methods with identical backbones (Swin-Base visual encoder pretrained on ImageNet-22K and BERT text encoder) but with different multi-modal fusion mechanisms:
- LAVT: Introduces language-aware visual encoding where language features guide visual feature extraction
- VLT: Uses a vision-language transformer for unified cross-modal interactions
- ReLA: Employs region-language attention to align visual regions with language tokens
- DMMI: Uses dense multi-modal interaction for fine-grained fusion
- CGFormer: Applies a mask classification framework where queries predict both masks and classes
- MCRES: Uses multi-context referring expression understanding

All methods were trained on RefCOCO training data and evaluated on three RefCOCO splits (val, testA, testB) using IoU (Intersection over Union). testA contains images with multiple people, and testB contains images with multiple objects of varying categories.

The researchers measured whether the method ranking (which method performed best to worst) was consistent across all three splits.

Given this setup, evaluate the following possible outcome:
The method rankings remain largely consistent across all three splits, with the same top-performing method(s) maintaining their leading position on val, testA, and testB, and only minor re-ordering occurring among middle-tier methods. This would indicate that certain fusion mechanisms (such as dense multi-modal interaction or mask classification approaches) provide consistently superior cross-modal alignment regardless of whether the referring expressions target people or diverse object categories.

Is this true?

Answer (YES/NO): NO